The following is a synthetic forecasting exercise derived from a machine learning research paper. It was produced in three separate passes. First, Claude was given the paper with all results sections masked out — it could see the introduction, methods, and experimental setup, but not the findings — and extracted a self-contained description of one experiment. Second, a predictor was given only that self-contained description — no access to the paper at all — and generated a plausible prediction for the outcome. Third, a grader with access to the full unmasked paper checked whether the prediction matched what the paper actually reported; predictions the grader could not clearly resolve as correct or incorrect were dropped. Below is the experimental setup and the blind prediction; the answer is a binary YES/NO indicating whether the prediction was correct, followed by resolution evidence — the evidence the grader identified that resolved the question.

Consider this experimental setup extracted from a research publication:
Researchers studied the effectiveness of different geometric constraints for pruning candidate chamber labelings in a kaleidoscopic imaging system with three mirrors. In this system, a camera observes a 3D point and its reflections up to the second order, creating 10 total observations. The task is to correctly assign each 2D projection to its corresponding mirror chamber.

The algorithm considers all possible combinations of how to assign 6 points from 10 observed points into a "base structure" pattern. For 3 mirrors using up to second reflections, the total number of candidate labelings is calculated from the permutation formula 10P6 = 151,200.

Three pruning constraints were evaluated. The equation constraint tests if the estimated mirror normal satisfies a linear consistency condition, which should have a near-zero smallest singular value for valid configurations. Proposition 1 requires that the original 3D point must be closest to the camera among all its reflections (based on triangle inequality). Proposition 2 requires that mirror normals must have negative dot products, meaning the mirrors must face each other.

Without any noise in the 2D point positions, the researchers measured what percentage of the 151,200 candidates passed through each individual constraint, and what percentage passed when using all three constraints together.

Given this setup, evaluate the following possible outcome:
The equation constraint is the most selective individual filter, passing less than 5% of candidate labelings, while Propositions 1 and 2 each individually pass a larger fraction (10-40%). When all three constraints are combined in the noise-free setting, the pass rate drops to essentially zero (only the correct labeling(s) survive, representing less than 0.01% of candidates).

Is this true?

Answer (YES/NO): NO